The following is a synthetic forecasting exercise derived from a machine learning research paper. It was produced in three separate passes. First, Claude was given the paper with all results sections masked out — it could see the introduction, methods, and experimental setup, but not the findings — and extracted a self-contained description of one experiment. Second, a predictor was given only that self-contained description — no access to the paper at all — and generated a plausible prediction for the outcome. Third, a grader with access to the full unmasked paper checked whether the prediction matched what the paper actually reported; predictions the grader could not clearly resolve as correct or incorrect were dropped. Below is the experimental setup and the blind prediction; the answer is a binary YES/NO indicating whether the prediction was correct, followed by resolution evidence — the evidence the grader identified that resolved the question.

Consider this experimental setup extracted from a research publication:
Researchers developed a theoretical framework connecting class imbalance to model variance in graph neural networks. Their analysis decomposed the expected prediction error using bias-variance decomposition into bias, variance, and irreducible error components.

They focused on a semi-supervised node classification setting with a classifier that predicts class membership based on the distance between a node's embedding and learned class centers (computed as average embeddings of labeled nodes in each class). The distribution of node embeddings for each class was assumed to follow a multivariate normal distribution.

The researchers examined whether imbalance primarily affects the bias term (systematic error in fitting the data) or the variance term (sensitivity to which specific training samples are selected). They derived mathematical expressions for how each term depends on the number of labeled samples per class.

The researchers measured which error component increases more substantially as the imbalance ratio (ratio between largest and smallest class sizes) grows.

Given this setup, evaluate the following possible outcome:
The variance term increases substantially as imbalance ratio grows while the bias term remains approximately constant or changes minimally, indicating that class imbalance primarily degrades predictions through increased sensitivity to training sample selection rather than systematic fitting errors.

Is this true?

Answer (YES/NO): YES